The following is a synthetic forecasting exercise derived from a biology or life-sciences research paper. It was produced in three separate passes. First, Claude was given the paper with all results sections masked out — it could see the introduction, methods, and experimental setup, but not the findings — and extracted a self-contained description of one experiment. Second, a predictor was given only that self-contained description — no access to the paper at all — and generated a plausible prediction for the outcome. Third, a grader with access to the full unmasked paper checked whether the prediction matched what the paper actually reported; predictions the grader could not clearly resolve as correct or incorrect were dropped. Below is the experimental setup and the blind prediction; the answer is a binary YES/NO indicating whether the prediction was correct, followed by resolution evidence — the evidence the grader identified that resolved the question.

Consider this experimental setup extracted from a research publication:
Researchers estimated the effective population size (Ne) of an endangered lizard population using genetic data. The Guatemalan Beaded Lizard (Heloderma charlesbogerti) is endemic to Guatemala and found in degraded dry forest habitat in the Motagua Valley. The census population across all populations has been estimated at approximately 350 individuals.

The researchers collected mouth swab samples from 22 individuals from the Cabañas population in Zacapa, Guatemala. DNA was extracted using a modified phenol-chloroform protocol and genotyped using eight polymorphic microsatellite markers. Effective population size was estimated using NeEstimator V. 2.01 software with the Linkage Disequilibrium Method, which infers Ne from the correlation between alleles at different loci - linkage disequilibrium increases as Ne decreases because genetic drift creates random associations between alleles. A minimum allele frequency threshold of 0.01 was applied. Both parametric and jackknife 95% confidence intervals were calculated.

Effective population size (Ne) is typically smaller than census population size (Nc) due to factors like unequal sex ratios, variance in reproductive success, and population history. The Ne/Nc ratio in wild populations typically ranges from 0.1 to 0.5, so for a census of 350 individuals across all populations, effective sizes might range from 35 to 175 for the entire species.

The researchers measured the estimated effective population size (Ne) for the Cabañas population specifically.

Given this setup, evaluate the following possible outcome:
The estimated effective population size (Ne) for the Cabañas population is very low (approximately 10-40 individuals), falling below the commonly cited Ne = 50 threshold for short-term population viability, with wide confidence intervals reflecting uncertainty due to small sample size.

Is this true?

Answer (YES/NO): YES